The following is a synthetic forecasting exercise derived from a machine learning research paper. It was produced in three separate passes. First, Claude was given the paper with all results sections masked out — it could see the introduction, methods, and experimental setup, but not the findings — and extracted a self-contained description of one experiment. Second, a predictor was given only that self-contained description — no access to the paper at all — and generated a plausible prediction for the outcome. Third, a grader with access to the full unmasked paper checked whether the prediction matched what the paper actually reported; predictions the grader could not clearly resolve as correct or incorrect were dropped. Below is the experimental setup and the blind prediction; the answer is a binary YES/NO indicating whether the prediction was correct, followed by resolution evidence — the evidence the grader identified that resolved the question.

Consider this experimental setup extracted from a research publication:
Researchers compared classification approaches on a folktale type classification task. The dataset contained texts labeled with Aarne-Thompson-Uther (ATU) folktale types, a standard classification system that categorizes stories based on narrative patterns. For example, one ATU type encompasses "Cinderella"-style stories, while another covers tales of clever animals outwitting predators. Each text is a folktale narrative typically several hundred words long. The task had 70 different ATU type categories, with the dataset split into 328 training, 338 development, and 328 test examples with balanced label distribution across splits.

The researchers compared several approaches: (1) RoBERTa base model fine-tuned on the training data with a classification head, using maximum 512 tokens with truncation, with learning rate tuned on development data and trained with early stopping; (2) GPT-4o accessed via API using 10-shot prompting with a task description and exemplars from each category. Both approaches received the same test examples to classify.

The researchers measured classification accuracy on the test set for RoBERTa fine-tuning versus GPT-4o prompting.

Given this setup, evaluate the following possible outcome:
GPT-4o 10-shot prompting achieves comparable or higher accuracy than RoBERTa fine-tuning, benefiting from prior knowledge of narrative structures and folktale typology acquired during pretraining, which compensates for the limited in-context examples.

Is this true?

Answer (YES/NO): YES